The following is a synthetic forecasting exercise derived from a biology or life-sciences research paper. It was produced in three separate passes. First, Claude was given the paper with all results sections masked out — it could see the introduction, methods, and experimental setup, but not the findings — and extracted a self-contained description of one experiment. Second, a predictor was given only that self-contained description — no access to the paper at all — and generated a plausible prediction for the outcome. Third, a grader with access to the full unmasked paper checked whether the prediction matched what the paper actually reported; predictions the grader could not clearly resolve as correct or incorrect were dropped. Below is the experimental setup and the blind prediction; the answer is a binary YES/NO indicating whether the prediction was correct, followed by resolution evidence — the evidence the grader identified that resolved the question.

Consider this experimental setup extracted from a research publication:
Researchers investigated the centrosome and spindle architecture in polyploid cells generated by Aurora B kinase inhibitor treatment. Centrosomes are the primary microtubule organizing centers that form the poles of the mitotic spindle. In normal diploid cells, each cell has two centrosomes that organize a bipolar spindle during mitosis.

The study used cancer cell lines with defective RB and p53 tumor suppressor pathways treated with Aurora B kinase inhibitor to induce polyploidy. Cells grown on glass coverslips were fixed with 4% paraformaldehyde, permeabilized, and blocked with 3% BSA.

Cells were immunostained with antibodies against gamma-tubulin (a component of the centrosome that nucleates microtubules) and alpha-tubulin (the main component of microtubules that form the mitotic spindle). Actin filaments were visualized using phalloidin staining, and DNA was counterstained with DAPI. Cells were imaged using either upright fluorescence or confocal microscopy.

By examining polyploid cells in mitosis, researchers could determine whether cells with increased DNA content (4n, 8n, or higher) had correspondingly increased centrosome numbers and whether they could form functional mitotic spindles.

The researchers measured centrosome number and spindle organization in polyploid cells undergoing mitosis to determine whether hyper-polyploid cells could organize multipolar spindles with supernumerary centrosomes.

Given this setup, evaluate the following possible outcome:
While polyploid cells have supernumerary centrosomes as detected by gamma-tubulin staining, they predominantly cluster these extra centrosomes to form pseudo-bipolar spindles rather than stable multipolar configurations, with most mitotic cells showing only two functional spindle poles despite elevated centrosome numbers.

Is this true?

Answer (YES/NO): NO